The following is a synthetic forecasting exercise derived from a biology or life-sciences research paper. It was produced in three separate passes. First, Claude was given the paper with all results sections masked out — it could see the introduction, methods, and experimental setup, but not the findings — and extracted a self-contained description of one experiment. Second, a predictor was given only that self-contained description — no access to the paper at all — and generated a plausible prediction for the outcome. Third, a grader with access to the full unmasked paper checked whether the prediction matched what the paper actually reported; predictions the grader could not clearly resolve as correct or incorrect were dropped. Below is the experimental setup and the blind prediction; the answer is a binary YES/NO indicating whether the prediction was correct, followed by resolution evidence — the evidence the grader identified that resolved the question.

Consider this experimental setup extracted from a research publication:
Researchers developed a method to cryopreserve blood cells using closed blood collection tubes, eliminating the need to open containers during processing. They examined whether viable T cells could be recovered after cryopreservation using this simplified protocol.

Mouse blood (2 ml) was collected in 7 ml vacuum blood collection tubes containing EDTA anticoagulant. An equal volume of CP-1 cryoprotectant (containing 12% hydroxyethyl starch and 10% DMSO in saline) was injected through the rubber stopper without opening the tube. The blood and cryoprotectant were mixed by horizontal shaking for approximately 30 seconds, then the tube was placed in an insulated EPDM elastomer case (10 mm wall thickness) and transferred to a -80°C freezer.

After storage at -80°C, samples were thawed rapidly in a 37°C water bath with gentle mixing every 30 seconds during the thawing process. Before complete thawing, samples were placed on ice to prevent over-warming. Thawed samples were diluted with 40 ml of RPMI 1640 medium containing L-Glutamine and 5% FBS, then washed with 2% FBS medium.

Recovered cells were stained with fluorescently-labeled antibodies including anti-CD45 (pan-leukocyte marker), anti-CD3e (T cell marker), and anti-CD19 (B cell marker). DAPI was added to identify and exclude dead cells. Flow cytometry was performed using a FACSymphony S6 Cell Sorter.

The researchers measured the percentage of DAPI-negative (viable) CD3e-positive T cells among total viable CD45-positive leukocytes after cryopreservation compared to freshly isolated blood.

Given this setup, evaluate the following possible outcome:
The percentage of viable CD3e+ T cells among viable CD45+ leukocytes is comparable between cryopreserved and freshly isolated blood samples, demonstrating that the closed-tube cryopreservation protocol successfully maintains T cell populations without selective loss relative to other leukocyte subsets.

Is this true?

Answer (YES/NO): NO